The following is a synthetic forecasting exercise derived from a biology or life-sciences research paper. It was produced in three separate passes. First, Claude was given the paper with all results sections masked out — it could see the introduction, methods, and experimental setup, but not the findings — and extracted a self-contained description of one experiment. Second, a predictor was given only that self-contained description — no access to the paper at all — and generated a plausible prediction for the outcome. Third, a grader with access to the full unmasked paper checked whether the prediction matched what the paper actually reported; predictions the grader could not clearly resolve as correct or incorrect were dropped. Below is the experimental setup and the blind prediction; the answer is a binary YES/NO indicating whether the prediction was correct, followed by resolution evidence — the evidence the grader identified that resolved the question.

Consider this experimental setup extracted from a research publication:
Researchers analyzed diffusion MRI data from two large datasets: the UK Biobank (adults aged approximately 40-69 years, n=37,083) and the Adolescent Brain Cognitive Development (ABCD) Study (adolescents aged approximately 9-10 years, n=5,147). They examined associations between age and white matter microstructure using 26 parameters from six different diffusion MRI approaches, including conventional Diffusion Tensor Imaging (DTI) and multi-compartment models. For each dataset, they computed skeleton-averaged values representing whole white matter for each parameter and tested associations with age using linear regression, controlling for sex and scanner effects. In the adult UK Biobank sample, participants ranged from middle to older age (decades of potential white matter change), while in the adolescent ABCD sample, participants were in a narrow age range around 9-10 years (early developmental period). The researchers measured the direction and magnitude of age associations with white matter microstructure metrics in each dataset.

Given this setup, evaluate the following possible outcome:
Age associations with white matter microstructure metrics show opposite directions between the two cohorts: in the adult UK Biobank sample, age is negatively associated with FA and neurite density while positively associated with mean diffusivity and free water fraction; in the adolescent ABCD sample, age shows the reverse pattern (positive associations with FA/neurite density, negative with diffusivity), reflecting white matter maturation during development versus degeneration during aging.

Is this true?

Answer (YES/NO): YES